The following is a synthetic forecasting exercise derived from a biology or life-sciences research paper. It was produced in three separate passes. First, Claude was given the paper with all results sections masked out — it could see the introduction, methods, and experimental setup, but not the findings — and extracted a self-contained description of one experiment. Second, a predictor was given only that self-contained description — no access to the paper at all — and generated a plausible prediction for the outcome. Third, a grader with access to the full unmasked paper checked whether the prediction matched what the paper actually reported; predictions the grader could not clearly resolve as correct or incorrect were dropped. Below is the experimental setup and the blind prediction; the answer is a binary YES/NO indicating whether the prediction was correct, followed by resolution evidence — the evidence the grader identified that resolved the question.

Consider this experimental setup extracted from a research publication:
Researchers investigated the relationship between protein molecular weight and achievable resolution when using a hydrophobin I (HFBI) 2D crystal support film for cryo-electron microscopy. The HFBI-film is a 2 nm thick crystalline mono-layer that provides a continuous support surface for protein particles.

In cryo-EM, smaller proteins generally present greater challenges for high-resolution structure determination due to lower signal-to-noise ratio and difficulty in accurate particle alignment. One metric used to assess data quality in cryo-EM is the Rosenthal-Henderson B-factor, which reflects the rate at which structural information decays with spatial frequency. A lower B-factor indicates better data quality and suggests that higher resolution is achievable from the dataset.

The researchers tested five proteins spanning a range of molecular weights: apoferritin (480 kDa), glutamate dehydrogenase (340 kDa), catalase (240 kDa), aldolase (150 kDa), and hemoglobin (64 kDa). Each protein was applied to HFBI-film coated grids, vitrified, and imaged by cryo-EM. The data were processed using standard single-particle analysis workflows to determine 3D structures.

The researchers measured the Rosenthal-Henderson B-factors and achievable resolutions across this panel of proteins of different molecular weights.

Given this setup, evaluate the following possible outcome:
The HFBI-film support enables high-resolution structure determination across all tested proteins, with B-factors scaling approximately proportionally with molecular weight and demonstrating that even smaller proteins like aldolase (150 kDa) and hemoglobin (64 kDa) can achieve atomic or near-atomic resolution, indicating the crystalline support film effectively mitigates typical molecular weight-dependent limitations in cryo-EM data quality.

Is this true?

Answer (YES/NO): NO